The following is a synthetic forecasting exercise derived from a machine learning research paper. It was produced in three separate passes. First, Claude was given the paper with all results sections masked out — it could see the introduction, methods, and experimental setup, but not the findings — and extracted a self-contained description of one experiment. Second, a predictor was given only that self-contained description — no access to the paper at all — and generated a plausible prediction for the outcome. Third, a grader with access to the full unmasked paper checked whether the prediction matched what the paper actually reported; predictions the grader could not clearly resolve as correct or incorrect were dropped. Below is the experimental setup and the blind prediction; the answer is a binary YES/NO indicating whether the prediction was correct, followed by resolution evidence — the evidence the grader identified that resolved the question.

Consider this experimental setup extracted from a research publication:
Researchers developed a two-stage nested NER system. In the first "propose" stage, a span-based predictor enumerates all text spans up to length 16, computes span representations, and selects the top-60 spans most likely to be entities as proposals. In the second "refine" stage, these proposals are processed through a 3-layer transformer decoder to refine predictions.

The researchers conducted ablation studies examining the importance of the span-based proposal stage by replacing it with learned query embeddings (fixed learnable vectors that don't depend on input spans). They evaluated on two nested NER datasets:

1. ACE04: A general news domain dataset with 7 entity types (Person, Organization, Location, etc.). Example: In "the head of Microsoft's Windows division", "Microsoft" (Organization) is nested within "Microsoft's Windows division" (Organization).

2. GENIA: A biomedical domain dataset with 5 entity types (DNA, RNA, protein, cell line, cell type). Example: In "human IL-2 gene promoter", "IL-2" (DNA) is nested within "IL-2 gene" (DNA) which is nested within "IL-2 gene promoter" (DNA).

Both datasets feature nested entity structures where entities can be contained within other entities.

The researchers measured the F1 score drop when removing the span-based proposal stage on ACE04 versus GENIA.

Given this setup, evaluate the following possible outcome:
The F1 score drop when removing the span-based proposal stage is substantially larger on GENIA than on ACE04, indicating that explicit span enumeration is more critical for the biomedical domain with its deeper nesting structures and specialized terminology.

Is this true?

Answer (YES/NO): NO